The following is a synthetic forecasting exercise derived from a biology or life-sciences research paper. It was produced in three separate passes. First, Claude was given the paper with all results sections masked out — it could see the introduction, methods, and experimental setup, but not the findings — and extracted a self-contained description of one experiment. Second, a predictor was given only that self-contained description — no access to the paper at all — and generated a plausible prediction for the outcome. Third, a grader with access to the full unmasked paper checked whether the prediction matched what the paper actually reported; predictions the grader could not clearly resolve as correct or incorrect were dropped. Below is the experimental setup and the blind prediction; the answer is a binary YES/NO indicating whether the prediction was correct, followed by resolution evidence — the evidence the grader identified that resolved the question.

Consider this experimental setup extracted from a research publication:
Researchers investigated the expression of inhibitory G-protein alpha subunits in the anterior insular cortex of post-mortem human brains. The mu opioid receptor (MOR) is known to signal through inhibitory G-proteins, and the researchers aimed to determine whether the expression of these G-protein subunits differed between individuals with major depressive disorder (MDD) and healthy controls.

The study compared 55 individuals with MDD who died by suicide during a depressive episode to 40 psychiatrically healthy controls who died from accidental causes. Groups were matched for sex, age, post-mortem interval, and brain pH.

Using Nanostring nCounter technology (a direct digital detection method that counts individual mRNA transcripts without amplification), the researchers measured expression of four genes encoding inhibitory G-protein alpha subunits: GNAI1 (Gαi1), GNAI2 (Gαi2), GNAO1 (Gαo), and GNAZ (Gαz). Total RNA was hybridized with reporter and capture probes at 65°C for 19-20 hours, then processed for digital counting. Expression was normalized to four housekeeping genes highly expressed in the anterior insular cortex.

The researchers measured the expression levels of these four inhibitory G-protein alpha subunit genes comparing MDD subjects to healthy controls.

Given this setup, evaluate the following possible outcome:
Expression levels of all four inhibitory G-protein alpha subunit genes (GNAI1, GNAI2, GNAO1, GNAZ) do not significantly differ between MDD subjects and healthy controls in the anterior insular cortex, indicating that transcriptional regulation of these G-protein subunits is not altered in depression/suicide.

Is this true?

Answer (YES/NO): NO